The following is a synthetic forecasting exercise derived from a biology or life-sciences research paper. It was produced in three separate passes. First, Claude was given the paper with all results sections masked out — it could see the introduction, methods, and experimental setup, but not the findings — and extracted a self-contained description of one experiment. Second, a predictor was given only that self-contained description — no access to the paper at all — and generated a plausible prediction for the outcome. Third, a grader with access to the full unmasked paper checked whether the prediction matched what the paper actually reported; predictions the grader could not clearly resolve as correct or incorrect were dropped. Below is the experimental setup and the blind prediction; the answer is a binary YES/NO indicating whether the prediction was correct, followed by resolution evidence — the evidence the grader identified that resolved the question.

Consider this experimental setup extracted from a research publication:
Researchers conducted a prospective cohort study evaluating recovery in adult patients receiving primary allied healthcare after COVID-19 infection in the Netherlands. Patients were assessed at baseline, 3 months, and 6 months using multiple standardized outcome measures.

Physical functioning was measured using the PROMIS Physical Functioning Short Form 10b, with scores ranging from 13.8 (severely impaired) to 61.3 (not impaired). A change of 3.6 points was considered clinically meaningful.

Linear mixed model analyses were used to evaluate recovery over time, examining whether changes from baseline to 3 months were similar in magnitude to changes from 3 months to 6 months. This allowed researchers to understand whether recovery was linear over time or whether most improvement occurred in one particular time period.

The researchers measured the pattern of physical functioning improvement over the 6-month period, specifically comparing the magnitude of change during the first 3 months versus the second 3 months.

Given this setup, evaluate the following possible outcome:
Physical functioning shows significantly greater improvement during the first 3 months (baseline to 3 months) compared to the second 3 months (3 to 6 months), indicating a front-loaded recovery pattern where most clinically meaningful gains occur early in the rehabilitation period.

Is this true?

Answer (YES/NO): YES